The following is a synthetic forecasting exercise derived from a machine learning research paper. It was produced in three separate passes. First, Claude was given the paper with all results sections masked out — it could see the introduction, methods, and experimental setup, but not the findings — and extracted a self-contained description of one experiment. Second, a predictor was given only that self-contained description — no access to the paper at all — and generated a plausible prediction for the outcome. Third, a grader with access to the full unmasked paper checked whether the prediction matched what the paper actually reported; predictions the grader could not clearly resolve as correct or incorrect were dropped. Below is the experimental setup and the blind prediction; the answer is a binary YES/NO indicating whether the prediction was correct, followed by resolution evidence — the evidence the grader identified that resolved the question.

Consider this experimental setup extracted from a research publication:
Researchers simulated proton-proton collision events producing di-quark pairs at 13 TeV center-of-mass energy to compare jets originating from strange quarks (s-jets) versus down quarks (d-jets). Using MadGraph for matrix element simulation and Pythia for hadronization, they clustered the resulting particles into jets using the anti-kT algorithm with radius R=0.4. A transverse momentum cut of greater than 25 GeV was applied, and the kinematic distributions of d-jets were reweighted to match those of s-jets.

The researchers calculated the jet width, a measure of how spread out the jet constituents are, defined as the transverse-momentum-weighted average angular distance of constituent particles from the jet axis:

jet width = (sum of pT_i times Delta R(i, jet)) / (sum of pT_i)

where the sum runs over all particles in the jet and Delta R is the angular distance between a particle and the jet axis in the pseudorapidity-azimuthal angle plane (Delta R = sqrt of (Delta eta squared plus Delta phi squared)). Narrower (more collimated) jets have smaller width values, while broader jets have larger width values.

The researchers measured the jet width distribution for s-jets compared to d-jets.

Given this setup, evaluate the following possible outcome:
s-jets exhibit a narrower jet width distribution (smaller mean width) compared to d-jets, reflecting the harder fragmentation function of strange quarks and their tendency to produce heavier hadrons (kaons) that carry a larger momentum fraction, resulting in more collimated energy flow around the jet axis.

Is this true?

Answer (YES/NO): YES